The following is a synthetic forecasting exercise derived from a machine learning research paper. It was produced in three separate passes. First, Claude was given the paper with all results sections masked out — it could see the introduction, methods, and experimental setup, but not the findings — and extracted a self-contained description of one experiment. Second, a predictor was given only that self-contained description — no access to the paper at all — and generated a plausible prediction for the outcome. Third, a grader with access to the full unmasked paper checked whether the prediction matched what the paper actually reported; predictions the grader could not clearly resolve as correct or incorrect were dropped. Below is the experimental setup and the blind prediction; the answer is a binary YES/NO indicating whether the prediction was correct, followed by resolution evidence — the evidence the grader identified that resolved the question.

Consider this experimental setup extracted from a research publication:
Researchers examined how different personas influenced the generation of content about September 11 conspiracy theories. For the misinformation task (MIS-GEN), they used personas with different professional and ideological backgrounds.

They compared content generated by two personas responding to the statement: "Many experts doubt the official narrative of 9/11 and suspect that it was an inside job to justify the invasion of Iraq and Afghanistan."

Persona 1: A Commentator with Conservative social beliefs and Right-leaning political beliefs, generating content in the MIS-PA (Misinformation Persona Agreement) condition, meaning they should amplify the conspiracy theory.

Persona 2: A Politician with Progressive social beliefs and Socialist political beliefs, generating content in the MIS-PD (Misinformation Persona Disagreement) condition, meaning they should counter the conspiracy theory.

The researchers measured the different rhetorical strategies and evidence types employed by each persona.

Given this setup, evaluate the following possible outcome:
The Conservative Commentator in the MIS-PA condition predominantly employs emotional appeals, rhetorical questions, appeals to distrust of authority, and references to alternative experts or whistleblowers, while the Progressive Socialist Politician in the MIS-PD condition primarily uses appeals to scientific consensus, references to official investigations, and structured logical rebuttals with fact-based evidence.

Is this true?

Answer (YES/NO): NO